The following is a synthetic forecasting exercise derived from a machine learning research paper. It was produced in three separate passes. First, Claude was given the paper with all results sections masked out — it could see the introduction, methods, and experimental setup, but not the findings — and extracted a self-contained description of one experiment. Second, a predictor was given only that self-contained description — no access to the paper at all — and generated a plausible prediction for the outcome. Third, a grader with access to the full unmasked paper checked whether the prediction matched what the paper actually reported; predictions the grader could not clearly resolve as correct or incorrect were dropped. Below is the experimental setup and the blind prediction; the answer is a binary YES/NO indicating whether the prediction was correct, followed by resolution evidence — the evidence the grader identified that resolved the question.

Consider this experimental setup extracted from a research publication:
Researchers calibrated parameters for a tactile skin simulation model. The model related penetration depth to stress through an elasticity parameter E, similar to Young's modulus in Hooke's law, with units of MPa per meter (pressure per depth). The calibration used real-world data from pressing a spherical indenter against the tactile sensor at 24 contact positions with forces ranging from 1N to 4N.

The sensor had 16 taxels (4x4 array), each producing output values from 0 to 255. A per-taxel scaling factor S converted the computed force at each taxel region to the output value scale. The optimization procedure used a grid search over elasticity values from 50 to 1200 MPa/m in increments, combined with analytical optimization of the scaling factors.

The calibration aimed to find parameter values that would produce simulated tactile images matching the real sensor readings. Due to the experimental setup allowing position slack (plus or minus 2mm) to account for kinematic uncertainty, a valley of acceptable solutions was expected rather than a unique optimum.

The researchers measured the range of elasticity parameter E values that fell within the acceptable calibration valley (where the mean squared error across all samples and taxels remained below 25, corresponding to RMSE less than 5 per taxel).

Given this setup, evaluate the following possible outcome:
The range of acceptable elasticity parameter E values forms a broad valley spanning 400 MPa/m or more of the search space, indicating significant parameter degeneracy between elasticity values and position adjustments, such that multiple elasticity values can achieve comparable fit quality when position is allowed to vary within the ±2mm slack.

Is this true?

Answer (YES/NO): YES